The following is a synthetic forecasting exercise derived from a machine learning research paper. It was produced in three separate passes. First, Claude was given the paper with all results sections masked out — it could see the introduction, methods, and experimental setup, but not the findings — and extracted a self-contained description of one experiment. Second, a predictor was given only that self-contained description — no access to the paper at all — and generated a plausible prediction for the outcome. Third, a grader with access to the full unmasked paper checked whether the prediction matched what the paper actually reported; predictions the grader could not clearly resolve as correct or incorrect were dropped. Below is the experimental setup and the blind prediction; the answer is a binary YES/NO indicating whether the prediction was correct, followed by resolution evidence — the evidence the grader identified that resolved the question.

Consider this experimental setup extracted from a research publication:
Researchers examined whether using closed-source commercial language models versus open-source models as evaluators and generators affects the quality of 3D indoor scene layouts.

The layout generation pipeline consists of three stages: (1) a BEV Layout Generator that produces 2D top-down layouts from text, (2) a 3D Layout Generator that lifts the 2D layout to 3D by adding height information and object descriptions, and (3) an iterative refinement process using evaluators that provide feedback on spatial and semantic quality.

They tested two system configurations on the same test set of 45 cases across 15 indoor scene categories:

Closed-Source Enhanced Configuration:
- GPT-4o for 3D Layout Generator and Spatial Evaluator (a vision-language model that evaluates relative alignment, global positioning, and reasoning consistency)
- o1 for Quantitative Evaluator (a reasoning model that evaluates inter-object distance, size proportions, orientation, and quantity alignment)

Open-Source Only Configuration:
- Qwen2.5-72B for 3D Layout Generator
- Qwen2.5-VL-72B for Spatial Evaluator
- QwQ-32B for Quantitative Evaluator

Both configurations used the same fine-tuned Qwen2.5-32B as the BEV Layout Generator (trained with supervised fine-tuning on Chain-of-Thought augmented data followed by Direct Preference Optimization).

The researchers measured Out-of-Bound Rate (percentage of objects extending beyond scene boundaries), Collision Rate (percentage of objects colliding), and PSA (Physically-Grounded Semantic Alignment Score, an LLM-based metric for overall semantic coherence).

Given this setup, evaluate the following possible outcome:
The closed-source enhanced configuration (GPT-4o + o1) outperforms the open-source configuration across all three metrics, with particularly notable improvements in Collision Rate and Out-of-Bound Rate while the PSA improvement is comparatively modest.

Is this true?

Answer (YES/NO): NO